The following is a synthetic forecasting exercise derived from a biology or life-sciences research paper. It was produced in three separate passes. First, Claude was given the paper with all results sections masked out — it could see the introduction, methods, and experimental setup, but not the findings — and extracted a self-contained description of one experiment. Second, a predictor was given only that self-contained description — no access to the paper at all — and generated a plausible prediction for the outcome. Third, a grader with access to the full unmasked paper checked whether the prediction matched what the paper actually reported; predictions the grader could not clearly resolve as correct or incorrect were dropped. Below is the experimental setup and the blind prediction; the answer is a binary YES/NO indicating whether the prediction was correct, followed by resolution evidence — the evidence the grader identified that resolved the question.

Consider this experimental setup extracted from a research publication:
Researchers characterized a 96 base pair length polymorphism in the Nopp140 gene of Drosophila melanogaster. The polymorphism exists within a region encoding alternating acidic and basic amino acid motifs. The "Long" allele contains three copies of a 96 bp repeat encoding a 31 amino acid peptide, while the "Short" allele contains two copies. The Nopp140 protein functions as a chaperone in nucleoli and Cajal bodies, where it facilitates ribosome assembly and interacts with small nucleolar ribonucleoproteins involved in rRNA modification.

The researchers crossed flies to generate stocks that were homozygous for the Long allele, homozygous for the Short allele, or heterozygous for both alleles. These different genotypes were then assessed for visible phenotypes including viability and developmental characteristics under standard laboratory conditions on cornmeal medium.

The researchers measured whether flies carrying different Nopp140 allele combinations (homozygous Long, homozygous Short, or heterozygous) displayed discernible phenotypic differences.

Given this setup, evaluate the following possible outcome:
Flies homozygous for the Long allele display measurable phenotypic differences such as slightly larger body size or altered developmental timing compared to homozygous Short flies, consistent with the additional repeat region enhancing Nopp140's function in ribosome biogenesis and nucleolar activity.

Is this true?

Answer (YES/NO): NO